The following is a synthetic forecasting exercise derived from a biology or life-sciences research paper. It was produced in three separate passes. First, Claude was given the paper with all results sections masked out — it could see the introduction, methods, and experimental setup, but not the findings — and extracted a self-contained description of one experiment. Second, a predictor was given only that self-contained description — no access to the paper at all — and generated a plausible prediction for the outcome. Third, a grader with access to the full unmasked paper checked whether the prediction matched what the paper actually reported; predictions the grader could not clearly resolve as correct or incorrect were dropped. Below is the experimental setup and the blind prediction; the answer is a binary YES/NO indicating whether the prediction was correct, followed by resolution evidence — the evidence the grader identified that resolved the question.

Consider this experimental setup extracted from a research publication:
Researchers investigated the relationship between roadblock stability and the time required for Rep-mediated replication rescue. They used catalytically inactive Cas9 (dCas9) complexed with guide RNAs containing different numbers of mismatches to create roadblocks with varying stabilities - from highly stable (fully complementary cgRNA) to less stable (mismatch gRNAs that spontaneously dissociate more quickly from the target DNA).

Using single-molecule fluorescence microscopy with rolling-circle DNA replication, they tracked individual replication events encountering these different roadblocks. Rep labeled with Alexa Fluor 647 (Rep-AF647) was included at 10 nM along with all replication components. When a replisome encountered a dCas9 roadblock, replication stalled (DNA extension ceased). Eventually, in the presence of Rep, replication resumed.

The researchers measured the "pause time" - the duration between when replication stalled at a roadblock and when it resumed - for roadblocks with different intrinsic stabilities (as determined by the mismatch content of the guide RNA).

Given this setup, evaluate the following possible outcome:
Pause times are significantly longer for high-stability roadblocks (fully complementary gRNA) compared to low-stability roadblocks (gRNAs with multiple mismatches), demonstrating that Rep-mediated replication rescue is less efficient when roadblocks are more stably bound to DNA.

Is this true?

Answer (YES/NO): NO